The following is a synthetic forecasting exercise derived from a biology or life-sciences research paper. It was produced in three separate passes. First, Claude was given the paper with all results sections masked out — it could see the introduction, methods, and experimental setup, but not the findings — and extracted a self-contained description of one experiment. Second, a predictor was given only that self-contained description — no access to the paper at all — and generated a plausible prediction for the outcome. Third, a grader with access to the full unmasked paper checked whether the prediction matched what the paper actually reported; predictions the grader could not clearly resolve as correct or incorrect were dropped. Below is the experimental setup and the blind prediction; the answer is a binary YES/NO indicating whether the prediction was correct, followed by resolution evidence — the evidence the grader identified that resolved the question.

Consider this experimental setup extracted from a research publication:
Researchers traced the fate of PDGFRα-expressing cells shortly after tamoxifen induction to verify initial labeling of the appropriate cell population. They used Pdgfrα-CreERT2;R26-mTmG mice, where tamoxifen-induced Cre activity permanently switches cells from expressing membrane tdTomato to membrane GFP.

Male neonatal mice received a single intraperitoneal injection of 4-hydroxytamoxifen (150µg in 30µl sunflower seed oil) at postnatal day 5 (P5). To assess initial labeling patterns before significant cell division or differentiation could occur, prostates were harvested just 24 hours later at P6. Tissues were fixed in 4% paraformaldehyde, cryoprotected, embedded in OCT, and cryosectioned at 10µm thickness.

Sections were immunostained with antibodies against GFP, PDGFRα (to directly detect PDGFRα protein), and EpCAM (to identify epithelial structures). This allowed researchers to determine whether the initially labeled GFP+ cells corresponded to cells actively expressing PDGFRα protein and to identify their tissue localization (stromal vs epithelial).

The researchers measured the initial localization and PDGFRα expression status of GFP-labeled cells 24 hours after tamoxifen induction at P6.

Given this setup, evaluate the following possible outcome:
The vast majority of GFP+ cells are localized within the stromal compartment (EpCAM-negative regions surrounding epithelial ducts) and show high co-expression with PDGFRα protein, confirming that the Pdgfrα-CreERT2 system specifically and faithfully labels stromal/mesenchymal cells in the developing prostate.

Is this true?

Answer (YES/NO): YES